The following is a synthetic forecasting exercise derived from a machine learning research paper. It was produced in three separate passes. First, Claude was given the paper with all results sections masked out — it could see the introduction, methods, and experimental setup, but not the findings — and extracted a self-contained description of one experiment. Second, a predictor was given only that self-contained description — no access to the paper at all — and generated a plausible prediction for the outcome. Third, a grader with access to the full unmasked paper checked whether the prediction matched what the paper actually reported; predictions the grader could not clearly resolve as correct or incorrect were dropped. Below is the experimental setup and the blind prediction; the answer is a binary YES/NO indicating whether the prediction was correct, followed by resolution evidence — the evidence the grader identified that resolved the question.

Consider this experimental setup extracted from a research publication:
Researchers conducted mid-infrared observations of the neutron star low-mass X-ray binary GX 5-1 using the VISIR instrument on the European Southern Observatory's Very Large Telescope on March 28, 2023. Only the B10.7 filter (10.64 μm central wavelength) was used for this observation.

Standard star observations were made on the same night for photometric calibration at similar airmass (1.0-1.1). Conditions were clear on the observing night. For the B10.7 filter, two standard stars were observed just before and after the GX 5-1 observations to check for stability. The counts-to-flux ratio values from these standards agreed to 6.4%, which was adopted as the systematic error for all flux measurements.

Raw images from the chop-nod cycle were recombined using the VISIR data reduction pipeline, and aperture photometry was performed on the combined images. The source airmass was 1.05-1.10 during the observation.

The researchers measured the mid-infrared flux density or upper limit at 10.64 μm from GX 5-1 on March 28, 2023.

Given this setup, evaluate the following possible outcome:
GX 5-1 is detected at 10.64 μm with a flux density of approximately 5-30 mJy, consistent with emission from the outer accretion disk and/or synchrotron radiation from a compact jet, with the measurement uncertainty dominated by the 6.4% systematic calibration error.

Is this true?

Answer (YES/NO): NO